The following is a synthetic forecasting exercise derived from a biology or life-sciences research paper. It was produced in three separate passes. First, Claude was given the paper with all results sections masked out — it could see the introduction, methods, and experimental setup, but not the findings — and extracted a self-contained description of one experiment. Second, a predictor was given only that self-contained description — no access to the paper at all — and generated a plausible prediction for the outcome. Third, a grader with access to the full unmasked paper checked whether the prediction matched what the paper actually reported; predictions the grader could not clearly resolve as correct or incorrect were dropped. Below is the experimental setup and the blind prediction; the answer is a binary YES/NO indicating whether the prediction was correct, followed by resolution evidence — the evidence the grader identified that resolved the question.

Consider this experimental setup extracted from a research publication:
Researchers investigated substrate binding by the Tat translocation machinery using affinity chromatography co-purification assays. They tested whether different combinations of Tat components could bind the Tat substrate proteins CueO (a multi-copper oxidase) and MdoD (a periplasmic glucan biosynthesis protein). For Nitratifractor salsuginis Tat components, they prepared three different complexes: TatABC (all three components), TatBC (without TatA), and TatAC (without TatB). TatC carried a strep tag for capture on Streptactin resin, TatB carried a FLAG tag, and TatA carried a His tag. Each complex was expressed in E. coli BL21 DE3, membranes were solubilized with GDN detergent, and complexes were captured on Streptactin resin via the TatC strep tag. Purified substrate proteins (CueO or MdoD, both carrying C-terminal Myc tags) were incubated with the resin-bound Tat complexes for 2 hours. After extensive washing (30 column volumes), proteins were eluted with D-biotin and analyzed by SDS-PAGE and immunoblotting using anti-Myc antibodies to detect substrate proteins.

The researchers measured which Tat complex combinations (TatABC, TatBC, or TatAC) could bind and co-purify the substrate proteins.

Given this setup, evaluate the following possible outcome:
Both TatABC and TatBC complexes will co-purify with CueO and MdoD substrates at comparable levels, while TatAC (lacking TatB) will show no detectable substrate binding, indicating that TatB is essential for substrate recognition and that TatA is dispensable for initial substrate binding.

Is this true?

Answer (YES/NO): YES